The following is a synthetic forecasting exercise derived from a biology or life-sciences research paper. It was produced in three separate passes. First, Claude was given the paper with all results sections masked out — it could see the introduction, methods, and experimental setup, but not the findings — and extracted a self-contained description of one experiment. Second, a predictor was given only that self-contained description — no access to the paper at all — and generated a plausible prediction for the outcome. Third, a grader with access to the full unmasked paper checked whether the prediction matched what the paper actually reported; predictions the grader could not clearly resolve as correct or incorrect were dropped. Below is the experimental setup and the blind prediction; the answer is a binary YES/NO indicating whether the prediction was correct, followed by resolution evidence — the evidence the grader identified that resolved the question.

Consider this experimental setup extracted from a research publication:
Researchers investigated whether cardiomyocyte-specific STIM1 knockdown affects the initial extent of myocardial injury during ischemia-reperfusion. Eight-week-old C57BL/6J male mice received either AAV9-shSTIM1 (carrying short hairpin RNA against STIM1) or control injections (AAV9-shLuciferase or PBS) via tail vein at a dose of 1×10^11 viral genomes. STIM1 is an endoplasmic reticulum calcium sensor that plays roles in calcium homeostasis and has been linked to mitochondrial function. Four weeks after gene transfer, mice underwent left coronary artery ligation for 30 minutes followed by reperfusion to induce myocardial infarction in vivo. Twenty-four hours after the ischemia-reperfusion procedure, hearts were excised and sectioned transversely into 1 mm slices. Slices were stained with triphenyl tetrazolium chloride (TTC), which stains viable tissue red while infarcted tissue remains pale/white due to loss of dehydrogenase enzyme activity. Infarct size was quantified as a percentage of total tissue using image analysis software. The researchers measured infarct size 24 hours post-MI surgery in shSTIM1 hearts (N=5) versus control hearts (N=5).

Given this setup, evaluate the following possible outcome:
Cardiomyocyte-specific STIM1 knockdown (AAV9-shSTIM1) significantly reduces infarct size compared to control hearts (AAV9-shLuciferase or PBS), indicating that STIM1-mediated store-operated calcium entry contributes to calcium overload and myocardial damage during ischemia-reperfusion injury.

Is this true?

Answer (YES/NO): NO